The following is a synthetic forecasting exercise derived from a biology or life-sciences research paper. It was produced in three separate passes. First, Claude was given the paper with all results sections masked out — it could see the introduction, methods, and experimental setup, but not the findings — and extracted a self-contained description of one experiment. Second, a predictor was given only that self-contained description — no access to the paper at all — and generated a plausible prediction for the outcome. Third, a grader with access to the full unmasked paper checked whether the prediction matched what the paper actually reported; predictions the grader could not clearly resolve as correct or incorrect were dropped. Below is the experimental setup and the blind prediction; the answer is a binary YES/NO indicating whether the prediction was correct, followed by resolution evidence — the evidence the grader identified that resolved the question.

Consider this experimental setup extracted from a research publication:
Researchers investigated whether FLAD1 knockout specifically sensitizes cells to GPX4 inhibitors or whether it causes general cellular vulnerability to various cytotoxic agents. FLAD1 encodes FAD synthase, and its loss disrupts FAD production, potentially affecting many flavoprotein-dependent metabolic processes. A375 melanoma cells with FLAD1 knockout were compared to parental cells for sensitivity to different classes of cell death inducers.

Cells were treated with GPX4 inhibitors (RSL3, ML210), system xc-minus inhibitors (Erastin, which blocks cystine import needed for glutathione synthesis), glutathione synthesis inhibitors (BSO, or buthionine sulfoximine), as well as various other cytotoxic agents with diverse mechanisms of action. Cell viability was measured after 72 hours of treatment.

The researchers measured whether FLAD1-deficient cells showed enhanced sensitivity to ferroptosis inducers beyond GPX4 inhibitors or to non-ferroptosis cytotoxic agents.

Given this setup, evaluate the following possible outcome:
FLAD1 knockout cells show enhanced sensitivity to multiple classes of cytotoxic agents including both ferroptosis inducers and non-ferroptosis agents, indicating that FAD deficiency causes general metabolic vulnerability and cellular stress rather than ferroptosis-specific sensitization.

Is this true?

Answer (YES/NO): NO